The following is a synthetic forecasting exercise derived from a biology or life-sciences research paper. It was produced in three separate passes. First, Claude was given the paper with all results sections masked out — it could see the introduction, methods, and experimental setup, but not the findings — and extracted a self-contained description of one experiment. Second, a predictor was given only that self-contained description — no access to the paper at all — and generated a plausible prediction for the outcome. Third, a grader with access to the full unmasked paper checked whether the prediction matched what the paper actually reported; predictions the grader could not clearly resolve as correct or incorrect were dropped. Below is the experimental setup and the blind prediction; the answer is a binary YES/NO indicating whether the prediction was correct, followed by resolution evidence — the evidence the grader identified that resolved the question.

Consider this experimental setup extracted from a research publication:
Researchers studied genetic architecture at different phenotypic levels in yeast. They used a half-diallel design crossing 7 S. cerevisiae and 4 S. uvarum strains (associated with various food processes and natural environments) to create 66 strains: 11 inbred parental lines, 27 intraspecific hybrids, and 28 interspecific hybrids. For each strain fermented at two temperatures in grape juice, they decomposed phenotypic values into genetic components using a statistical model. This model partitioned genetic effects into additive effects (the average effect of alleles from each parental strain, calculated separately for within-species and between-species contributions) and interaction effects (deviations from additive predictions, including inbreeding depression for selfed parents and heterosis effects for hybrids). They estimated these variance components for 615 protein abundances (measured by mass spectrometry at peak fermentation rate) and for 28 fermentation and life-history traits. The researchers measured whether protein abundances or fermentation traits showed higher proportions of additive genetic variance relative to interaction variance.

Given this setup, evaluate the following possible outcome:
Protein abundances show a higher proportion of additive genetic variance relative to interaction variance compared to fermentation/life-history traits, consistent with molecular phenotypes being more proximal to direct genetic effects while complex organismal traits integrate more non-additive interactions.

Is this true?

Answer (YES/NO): NO